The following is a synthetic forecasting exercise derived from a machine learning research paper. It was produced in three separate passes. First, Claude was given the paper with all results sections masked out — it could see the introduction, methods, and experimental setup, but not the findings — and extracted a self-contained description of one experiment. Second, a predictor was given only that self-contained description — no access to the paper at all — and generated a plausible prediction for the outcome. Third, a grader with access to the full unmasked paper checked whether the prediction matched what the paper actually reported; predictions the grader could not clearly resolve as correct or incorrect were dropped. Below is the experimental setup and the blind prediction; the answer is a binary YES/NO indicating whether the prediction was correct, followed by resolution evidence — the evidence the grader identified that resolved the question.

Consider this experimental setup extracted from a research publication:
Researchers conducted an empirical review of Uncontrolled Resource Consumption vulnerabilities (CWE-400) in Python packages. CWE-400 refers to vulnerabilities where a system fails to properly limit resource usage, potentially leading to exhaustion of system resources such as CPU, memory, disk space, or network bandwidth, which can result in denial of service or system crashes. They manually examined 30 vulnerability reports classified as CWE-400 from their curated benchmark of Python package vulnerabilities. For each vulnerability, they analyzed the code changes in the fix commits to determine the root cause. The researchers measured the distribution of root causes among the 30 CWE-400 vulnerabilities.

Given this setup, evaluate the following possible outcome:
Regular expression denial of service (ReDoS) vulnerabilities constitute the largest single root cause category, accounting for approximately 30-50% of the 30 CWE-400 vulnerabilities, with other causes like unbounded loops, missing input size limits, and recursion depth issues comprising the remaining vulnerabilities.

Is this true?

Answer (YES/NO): NO